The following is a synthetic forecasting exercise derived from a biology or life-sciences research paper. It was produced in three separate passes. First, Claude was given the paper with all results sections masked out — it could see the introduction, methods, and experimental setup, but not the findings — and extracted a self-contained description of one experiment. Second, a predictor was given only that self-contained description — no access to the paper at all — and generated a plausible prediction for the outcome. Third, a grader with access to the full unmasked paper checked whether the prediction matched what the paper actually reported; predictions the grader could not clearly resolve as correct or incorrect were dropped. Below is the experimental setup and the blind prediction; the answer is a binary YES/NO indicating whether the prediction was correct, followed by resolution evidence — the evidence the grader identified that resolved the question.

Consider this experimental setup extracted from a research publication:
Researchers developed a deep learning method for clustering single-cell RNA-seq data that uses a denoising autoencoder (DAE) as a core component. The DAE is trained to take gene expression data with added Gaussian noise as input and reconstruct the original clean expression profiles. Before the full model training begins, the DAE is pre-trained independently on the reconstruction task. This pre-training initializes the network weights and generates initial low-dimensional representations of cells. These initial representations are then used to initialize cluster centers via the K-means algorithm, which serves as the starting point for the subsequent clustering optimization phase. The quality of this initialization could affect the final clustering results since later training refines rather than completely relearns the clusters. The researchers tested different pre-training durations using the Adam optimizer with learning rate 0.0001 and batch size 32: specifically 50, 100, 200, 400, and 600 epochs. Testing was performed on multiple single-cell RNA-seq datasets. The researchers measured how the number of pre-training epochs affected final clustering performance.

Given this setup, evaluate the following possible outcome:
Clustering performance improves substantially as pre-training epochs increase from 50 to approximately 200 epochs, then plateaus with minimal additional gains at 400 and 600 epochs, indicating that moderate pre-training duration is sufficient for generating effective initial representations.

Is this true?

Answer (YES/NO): NO